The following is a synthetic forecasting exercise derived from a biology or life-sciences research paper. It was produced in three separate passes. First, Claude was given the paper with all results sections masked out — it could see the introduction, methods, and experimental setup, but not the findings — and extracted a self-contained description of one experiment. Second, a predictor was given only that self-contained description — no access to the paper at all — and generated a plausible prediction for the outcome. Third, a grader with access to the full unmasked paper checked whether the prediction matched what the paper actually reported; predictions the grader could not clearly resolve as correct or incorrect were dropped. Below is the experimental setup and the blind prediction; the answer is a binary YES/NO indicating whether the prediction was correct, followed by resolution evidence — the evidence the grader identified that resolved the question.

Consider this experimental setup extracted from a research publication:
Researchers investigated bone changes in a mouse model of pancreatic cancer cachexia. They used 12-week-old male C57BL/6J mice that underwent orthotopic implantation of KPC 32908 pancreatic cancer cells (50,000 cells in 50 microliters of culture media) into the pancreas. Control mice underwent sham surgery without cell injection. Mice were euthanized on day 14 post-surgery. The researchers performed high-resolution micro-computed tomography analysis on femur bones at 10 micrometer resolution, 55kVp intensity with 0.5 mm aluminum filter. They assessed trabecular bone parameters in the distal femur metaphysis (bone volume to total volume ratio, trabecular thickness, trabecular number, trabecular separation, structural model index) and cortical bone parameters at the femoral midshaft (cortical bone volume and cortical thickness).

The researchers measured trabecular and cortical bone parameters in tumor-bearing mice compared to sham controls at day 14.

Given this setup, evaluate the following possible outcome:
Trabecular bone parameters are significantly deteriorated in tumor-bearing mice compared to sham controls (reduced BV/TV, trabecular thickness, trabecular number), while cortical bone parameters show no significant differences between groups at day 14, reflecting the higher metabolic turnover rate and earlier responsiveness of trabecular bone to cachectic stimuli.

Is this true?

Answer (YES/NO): NO